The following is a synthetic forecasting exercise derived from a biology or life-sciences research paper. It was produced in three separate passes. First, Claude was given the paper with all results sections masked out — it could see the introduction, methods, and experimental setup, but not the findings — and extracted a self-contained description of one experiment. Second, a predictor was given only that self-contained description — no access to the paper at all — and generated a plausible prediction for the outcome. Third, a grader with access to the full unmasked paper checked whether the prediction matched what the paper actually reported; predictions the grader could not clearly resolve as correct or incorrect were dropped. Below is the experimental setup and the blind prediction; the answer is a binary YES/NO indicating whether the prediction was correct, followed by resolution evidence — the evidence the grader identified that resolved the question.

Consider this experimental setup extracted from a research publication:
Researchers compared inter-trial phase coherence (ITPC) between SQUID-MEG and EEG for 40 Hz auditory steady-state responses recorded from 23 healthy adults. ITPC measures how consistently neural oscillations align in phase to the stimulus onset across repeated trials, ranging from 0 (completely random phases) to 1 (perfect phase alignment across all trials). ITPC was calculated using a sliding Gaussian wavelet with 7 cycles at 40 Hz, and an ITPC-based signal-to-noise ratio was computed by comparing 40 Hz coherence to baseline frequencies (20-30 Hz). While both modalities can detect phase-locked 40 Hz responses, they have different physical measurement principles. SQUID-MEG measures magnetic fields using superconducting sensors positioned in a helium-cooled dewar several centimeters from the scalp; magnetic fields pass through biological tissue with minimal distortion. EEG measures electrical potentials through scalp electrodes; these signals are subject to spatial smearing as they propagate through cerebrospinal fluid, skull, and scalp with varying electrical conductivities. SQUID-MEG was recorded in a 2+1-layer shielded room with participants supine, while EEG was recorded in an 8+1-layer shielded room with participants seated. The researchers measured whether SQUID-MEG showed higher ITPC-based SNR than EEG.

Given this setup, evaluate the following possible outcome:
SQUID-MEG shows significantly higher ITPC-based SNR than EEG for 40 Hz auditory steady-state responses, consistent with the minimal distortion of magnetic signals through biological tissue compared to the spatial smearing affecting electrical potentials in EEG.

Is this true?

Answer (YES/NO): YES